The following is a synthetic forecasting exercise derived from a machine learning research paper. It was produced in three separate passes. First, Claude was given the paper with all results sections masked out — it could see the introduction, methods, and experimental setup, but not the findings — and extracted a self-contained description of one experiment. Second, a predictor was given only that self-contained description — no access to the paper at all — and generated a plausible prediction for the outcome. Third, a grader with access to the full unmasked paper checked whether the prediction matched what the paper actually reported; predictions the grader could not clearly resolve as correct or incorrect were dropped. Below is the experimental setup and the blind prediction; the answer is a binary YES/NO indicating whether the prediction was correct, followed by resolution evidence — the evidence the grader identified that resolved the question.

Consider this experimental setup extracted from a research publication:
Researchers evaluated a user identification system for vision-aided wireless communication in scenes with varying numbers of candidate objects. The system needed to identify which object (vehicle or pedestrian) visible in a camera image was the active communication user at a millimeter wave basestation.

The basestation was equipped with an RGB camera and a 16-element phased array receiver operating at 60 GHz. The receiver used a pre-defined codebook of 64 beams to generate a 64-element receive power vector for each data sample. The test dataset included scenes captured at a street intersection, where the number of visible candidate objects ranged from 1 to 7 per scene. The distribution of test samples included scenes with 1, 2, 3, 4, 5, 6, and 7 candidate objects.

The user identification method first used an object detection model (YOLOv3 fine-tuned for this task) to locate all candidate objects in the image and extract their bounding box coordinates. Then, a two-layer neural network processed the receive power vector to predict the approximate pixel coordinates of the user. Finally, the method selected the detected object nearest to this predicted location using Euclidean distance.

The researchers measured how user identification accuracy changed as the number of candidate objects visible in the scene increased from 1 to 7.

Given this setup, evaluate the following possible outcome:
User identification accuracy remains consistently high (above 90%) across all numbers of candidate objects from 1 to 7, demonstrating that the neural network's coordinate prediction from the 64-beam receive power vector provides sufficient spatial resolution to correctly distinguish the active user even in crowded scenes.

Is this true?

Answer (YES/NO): NO